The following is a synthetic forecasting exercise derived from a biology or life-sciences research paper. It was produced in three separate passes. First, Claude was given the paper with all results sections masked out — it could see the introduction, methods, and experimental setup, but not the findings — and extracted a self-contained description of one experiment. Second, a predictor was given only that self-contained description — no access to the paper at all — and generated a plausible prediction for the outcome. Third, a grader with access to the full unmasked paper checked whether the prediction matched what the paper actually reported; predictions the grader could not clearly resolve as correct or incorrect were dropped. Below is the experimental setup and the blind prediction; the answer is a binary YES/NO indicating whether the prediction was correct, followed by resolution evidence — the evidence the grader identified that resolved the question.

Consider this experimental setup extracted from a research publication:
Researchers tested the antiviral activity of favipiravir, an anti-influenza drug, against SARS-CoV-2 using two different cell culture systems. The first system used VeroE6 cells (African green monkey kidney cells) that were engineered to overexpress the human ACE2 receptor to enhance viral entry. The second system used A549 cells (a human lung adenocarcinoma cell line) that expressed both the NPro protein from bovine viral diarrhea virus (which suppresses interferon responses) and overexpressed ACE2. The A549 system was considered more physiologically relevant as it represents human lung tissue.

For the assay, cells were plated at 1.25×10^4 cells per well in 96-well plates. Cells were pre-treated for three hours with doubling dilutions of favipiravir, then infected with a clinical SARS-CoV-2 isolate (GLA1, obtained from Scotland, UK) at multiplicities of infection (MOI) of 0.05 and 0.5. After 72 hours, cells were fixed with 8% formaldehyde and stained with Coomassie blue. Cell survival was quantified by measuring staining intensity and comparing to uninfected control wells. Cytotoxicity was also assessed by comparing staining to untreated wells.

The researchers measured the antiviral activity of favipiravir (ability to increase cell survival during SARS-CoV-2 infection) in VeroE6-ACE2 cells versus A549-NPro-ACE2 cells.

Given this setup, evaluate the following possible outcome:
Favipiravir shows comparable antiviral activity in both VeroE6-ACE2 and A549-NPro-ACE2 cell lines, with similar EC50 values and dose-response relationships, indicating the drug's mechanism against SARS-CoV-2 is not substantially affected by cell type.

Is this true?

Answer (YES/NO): NO